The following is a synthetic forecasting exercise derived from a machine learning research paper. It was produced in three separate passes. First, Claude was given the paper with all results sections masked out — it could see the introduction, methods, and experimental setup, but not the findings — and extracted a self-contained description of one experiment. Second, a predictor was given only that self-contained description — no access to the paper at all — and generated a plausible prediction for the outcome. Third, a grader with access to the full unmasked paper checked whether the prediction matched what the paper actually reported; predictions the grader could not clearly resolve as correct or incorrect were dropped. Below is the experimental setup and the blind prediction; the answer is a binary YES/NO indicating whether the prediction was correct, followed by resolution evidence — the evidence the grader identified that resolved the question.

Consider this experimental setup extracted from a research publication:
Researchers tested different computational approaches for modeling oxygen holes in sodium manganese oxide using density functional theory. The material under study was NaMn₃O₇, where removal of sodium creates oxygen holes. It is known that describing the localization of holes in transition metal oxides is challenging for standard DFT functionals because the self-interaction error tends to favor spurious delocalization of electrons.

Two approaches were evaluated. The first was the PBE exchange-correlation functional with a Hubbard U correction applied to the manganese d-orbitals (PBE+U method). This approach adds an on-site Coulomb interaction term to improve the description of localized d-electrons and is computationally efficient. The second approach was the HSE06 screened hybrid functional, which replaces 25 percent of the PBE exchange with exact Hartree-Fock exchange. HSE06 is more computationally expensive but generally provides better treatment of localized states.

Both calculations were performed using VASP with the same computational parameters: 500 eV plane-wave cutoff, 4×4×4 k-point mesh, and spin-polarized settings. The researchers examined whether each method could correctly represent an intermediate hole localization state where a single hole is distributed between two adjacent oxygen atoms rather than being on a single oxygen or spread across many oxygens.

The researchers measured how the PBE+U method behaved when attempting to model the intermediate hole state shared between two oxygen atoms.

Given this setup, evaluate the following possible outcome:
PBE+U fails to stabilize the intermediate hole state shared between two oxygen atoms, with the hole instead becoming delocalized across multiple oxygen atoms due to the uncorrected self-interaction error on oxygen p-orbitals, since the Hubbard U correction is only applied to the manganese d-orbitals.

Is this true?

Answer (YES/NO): NO